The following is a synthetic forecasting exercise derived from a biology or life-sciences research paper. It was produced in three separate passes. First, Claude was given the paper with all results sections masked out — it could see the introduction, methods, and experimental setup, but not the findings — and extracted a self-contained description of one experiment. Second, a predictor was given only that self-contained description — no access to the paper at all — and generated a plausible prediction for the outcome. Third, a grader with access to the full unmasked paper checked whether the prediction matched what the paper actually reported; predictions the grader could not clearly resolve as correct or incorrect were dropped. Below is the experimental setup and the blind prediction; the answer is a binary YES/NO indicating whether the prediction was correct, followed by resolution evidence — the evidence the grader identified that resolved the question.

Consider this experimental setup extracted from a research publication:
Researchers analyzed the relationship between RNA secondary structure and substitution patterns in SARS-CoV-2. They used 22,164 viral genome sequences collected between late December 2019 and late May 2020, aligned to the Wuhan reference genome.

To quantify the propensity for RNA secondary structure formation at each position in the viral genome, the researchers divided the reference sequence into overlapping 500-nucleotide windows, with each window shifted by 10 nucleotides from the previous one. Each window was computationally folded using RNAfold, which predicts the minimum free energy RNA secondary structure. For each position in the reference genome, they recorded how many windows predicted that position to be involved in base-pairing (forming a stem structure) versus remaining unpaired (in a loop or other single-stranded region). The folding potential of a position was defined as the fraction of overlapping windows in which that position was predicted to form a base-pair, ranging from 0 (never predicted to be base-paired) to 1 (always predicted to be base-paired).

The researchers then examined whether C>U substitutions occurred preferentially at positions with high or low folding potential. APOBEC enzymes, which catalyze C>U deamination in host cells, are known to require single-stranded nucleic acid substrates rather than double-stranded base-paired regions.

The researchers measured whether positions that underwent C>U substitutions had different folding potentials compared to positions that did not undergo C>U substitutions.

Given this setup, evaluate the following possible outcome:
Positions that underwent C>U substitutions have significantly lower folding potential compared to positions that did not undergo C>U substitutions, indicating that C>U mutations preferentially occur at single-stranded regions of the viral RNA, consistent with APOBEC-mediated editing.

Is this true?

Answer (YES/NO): YES